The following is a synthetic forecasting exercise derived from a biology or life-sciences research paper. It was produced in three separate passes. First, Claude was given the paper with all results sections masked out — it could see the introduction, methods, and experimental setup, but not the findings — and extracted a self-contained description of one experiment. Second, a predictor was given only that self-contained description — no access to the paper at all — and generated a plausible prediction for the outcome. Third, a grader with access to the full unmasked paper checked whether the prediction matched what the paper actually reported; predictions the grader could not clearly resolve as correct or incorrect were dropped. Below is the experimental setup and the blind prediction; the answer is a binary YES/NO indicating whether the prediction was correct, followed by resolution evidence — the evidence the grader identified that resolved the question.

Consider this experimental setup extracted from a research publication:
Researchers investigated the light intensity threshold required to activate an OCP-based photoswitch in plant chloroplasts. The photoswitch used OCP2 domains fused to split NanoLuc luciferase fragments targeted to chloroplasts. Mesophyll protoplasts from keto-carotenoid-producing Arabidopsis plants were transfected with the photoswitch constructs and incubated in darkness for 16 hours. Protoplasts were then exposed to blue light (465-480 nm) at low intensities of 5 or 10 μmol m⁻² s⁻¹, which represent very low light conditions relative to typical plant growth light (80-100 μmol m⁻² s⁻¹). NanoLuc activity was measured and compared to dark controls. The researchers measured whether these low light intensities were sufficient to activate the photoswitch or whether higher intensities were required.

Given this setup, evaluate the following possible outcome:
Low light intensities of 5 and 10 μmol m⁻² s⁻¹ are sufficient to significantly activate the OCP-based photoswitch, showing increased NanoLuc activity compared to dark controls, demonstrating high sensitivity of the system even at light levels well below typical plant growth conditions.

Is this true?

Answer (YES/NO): NO